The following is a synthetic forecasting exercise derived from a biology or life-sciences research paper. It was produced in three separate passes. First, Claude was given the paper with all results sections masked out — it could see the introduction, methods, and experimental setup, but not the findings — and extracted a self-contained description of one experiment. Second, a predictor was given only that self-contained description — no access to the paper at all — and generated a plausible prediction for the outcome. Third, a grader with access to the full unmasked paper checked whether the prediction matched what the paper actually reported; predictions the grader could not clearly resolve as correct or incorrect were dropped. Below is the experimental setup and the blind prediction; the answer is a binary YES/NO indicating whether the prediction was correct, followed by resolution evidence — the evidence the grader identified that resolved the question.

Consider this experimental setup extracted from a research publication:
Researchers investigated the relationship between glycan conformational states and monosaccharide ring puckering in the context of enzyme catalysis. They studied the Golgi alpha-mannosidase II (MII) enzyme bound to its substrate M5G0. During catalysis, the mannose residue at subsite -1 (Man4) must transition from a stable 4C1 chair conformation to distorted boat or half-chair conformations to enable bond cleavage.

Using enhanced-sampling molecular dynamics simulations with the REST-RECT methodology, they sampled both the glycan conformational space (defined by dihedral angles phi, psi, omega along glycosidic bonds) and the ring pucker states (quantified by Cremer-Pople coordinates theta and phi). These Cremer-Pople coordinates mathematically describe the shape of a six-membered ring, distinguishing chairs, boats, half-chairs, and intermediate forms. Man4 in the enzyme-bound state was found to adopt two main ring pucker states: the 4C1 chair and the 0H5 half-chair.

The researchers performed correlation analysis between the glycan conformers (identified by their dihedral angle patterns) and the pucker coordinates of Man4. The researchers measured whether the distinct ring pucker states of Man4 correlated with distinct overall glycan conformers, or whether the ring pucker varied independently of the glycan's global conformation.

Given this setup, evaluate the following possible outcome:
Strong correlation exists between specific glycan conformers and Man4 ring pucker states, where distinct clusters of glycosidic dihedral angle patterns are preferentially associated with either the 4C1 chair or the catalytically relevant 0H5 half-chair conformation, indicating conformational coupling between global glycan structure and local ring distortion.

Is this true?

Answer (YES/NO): YES